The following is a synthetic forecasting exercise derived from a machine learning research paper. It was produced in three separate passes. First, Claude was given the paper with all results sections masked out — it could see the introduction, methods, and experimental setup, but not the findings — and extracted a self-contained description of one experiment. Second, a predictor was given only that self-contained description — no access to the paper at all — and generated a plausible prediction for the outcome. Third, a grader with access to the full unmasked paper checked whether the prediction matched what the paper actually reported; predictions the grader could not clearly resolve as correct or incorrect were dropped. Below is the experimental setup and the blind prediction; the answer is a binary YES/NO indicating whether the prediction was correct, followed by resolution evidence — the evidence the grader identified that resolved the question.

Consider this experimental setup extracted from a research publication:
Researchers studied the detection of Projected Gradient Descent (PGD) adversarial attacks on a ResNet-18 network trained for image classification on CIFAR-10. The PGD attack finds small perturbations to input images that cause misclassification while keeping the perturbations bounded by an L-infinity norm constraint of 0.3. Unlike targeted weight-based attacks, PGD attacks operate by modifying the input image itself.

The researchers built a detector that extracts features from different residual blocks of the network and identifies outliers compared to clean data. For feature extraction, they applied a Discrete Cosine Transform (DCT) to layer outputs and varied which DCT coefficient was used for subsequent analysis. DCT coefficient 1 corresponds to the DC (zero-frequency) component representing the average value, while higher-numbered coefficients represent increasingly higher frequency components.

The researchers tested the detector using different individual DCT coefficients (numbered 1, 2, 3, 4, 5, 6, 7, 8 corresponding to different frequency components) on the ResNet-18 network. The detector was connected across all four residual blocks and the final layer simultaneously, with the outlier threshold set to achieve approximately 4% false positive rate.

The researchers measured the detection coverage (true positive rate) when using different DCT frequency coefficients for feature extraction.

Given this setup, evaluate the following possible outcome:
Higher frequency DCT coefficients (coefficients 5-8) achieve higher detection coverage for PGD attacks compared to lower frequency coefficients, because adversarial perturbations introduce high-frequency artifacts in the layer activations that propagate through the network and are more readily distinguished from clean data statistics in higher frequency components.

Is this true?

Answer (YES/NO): NO